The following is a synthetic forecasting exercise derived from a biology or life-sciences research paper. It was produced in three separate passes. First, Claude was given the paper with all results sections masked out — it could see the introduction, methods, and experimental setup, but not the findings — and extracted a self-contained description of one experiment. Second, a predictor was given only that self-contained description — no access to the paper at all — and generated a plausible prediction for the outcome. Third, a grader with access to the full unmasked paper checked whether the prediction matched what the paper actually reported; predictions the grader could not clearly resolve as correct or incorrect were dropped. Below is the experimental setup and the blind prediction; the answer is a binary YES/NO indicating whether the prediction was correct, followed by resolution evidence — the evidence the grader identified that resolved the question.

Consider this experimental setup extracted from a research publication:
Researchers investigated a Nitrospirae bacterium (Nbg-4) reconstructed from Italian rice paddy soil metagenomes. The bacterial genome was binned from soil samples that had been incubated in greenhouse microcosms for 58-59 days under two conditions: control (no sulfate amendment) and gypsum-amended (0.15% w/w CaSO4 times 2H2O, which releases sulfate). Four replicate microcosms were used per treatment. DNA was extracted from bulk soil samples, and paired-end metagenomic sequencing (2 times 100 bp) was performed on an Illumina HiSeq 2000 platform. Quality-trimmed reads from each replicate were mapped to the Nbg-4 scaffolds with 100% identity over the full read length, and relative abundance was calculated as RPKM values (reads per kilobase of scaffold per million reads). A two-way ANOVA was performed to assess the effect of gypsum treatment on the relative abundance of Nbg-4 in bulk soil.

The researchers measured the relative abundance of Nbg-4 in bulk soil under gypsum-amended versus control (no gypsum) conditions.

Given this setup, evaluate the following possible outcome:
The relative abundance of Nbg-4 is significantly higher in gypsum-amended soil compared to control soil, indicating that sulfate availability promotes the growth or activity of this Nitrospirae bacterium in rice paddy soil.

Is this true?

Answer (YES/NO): NO